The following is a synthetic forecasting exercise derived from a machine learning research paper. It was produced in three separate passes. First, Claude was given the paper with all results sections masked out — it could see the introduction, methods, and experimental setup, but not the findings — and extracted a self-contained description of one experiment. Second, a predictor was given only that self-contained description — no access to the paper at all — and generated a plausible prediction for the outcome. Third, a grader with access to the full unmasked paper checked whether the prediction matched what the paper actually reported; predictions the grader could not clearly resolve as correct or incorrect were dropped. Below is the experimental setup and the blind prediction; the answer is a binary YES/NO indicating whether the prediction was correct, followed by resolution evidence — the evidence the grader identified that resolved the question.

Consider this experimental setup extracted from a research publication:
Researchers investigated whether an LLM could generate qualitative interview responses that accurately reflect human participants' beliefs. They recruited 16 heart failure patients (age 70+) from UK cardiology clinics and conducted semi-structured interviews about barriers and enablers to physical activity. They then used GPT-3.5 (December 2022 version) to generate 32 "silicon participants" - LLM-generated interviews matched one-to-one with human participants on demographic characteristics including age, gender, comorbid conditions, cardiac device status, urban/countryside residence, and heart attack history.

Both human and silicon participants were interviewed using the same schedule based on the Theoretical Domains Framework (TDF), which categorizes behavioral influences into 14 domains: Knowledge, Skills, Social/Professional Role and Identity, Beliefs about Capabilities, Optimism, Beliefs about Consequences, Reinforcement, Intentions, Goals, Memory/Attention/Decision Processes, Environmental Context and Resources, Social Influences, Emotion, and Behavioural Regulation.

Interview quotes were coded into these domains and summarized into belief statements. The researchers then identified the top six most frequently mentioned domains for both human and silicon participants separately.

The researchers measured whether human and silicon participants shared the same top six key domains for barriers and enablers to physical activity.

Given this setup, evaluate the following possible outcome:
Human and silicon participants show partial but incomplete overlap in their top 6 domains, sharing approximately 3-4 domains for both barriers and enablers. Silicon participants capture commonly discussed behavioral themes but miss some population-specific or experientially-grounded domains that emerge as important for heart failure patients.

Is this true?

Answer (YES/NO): NO